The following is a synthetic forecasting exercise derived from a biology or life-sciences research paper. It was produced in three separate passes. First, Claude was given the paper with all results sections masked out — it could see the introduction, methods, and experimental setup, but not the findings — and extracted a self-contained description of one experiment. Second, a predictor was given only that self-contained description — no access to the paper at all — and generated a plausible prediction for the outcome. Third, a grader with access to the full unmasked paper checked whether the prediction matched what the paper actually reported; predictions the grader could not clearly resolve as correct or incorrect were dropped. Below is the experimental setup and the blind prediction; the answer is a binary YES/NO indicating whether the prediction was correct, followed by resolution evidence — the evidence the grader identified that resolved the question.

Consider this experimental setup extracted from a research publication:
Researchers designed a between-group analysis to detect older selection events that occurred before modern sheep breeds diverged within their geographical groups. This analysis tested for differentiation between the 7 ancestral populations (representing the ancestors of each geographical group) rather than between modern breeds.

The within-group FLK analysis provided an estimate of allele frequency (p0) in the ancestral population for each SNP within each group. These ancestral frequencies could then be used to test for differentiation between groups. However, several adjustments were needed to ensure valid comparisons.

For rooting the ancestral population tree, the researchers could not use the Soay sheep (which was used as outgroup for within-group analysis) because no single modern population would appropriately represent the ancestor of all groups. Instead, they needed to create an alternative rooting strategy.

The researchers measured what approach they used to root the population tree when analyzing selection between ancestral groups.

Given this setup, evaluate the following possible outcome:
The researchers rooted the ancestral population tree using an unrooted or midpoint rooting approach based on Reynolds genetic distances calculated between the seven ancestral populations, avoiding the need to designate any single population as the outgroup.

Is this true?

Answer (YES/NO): NO